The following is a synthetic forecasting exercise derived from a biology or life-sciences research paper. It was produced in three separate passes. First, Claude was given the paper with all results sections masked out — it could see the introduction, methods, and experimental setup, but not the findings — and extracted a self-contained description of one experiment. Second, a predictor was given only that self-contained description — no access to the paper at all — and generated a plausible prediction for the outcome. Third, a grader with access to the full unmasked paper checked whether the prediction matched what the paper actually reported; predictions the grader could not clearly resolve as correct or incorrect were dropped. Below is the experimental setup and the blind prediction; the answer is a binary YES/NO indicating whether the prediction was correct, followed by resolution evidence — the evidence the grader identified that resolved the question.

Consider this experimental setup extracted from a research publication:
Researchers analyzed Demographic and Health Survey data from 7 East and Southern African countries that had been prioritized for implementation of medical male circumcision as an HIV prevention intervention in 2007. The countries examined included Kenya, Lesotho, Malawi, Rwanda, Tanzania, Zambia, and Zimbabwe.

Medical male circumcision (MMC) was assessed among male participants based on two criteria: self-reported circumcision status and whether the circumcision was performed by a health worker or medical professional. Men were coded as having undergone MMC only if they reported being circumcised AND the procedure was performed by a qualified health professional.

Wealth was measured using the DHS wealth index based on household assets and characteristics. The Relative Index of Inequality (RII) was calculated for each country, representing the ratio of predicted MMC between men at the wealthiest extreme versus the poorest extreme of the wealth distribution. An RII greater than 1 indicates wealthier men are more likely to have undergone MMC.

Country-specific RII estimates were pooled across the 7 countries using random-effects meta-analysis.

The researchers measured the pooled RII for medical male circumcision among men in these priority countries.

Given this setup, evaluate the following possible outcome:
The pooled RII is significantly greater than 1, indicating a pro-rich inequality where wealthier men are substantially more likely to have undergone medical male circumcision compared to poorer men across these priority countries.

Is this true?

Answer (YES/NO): YES